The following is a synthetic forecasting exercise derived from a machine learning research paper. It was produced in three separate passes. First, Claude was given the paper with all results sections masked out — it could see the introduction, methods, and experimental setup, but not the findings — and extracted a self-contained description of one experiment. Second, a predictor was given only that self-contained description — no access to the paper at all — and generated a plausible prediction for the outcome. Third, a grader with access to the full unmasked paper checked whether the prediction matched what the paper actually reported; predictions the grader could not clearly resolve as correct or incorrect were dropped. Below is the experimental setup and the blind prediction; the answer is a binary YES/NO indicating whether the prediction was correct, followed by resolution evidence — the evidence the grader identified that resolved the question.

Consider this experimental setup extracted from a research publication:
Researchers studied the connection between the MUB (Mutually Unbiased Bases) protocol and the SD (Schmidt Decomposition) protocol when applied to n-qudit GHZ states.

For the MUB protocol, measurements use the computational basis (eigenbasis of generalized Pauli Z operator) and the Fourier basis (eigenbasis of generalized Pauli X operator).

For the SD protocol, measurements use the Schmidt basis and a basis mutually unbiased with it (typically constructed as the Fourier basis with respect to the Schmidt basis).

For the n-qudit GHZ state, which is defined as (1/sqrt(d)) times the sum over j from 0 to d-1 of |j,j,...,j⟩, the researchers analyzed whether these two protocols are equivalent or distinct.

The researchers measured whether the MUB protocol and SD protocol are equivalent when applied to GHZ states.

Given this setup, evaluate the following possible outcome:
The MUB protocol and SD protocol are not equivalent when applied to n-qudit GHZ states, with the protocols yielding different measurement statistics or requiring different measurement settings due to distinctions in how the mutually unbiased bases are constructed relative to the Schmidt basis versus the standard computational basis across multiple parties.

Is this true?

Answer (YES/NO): NO